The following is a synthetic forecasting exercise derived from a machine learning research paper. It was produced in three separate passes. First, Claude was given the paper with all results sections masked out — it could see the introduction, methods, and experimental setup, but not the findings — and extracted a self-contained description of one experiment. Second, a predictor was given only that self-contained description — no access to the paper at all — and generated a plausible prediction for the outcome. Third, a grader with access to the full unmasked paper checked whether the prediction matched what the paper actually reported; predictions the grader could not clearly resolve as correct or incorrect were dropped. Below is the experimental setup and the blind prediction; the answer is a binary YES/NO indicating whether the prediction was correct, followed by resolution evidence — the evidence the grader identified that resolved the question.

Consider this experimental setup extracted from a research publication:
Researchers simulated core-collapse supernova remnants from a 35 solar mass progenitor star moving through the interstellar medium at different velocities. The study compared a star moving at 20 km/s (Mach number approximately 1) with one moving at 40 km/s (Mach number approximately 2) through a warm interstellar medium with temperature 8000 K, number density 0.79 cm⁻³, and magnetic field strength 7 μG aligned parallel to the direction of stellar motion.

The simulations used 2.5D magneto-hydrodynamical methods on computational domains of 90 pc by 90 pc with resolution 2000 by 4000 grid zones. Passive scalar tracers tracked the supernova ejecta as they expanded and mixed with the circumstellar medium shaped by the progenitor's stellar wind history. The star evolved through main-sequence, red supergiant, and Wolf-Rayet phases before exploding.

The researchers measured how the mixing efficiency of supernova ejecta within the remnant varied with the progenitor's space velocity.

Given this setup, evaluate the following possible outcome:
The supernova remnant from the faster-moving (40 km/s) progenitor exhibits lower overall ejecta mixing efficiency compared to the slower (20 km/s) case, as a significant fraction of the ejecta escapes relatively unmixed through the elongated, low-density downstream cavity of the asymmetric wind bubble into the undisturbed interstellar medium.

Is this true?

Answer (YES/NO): NO